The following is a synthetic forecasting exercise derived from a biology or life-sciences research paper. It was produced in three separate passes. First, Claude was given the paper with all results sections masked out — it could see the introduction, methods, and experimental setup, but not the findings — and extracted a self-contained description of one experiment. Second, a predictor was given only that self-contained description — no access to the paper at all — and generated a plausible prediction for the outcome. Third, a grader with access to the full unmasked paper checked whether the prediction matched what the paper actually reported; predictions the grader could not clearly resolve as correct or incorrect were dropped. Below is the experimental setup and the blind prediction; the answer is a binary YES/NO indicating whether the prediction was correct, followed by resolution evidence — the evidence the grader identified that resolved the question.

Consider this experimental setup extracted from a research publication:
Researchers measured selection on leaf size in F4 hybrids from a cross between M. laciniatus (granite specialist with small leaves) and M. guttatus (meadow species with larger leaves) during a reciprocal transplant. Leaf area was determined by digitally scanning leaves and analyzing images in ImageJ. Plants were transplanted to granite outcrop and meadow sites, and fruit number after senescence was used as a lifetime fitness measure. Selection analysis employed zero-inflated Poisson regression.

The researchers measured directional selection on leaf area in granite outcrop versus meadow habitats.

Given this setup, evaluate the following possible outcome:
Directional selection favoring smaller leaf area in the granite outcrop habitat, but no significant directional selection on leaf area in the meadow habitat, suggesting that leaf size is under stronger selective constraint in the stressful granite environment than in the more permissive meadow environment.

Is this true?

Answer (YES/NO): NO